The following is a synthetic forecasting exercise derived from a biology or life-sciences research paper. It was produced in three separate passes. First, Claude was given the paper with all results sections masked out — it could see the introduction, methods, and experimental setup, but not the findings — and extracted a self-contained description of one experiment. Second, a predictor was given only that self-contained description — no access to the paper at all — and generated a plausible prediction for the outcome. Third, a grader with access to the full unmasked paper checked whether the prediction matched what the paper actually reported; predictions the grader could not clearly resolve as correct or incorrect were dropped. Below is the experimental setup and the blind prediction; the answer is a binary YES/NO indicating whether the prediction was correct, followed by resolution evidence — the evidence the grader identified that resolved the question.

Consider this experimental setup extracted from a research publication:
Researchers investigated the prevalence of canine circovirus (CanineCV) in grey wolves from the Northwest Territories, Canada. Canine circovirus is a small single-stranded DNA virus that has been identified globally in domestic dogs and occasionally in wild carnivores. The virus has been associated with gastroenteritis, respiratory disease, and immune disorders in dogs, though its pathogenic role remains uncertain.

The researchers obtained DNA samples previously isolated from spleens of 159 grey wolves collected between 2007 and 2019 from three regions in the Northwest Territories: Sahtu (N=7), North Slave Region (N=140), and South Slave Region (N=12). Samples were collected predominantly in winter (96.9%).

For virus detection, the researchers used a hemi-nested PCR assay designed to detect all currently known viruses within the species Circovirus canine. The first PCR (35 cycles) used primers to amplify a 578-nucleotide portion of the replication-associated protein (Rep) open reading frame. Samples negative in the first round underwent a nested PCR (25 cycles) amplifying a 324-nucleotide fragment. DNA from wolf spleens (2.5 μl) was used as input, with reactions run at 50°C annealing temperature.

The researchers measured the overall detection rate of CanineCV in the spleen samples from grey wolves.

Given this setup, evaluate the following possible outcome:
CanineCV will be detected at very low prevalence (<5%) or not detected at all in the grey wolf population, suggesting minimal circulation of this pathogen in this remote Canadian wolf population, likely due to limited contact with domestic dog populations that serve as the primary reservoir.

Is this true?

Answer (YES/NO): NO